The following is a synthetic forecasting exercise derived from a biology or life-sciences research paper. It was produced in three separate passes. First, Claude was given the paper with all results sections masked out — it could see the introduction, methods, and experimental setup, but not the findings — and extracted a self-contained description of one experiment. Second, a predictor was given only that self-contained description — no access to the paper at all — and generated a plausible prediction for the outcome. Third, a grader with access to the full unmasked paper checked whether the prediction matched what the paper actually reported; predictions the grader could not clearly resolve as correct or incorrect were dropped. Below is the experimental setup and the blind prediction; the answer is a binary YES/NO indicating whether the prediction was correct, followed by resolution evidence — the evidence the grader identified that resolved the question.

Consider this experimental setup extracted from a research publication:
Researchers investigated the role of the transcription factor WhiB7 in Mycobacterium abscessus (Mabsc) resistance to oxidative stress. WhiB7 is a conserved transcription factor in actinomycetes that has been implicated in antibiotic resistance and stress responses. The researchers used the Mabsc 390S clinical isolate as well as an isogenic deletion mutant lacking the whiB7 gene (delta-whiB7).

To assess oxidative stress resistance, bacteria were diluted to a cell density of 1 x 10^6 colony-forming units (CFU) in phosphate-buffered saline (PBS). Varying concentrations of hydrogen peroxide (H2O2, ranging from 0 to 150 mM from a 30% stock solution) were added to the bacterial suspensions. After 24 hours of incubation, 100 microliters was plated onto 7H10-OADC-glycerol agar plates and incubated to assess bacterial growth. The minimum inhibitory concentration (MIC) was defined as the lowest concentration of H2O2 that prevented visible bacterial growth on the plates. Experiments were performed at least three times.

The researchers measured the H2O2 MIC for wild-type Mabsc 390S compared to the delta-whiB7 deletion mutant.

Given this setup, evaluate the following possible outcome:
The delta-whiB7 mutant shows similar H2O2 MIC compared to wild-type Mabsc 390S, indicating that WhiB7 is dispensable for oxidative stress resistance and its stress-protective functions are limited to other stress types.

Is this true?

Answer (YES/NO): NO